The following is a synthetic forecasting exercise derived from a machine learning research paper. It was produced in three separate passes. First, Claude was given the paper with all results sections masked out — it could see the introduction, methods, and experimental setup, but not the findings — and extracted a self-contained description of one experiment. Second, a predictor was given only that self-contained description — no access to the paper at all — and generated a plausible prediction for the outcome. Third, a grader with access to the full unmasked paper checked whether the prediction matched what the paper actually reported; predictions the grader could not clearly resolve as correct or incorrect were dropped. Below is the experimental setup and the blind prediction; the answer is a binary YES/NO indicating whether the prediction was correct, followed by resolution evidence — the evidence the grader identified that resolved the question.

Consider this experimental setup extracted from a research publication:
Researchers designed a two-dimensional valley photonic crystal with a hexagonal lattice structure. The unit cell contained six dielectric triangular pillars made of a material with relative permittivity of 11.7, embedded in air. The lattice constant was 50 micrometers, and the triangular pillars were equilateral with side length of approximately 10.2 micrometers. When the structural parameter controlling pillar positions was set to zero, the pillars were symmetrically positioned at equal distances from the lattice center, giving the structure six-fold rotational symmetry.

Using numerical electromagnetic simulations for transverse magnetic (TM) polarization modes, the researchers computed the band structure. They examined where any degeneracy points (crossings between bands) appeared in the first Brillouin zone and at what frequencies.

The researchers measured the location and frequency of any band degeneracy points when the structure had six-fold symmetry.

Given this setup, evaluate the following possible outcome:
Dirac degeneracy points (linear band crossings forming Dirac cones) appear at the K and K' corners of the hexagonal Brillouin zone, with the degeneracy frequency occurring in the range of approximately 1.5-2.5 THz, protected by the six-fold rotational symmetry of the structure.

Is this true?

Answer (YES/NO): YES